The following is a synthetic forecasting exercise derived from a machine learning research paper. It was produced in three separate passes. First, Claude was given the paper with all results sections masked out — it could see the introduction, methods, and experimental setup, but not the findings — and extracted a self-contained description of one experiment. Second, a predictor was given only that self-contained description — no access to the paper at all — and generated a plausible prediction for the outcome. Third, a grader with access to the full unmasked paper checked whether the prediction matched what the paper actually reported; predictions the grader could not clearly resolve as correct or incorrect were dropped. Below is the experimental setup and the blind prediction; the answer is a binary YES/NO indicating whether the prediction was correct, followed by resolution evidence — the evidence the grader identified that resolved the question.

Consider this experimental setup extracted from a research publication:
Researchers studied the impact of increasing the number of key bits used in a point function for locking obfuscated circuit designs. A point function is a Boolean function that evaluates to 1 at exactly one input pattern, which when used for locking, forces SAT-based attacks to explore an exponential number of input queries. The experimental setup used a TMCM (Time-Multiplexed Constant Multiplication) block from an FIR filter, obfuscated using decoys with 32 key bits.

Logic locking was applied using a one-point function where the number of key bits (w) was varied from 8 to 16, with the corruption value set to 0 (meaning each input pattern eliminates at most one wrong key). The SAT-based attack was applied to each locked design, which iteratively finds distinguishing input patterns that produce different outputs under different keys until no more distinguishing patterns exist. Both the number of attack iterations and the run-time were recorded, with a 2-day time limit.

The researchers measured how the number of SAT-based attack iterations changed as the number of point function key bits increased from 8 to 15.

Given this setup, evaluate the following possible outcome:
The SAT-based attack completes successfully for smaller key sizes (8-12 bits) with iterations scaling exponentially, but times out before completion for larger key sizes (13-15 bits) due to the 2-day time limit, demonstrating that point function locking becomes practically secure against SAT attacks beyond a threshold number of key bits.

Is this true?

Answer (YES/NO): NO